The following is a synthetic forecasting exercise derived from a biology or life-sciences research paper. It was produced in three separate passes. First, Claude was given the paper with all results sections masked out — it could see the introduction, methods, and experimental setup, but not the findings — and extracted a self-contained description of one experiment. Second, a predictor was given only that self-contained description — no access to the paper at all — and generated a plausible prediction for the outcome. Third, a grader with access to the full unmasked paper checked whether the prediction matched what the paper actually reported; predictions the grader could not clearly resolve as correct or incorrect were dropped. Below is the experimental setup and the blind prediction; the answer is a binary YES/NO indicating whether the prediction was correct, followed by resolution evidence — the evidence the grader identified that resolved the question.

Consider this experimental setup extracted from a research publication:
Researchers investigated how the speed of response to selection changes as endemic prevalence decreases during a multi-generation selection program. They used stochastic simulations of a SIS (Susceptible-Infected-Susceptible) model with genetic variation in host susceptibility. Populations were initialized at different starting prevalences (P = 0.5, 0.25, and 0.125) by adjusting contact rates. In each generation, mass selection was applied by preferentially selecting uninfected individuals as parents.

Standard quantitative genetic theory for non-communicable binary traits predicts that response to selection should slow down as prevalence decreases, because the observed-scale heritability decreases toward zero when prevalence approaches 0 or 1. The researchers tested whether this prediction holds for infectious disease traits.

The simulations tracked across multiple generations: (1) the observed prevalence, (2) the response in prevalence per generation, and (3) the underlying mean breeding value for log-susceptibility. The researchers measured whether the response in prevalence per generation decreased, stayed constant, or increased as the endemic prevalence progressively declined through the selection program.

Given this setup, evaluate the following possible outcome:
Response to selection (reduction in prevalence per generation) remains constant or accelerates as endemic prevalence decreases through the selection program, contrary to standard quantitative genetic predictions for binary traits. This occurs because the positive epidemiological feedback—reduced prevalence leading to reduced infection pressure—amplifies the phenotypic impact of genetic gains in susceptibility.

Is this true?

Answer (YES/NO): YES